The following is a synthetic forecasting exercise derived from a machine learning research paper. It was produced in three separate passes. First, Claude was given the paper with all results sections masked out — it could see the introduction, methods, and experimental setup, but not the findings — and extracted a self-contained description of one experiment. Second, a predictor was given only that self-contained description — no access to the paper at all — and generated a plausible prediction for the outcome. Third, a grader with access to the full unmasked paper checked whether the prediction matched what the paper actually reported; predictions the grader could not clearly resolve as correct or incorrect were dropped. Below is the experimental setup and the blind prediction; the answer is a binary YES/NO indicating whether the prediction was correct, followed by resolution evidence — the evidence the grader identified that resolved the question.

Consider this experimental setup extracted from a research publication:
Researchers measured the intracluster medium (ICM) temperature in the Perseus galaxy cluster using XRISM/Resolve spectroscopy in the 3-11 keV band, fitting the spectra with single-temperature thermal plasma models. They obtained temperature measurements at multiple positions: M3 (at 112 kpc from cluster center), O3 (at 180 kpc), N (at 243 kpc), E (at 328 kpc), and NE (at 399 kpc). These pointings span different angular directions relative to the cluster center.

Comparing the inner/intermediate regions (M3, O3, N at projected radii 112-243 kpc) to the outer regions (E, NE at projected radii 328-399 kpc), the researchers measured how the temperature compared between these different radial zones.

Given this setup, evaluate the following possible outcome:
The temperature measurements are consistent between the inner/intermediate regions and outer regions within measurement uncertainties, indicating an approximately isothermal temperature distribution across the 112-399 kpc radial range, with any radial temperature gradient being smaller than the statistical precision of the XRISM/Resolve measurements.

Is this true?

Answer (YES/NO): NO